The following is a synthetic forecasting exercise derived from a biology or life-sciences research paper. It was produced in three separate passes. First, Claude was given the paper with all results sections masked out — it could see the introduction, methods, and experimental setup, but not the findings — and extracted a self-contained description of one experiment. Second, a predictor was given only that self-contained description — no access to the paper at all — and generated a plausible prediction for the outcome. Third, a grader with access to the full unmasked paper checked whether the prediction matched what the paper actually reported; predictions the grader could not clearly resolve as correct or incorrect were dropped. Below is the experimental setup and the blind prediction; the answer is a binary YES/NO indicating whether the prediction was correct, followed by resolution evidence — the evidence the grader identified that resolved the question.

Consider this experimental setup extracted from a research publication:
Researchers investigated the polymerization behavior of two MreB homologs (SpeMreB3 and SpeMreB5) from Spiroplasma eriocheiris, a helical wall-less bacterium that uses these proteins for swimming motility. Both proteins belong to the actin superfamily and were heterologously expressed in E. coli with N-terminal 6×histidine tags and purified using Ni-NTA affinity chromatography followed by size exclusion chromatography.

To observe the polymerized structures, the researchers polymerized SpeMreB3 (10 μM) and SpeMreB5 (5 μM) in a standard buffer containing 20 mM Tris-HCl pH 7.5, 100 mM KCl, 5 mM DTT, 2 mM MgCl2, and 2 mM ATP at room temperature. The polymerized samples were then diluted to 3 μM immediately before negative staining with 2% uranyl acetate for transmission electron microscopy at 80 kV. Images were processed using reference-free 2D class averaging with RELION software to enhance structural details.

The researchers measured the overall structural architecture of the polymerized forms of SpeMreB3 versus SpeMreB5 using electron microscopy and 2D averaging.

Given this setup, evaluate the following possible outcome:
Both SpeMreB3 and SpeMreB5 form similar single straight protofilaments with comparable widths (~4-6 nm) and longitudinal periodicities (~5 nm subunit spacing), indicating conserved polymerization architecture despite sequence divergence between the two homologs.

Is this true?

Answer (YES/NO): NO